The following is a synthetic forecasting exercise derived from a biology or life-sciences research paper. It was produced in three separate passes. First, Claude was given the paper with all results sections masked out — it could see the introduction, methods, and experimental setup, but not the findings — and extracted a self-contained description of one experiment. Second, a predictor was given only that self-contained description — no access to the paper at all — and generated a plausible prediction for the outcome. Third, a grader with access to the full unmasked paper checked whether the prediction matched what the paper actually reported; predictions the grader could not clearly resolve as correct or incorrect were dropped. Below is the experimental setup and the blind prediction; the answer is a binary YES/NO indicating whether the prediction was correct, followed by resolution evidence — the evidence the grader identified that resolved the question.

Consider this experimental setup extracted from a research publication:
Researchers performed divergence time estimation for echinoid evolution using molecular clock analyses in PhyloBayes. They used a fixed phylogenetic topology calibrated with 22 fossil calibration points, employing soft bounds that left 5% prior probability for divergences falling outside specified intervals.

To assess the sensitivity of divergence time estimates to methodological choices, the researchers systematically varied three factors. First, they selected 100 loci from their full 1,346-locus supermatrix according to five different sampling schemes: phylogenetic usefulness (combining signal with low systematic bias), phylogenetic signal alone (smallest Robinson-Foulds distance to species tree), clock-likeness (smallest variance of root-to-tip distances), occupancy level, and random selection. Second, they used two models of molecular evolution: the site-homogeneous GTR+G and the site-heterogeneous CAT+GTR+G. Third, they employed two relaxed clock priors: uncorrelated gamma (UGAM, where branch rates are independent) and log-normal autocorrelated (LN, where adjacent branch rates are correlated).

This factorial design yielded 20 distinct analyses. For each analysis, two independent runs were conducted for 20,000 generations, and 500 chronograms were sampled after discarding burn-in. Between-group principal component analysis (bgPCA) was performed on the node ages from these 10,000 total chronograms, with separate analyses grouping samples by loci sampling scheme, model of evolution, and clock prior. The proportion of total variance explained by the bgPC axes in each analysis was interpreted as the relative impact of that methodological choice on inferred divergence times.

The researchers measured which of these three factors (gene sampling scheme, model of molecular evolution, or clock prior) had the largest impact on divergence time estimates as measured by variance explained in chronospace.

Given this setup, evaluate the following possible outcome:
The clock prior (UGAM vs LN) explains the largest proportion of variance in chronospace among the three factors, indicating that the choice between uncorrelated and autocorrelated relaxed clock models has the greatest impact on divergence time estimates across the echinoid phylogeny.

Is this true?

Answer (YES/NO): YES